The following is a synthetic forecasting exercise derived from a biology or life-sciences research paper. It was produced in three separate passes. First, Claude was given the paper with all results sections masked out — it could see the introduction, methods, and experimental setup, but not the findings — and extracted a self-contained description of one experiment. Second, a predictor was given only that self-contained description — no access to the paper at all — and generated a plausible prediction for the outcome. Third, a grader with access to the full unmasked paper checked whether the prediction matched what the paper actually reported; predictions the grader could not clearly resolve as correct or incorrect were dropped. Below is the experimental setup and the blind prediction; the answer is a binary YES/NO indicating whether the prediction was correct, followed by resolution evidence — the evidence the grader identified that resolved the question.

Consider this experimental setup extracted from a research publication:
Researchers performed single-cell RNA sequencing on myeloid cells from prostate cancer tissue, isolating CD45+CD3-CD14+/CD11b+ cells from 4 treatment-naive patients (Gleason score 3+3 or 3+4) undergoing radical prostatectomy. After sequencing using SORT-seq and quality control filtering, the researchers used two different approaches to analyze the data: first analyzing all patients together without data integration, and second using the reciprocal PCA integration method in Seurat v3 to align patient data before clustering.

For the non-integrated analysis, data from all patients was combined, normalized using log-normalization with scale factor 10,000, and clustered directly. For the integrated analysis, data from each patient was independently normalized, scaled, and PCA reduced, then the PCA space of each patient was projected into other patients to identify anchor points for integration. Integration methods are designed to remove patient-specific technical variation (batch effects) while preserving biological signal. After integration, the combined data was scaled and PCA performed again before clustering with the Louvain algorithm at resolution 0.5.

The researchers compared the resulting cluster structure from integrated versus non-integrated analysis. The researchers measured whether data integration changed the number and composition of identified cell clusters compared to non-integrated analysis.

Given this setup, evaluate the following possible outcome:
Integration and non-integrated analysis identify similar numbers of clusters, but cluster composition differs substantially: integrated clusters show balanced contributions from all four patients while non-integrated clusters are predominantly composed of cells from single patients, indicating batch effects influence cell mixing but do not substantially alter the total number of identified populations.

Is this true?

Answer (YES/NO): NO